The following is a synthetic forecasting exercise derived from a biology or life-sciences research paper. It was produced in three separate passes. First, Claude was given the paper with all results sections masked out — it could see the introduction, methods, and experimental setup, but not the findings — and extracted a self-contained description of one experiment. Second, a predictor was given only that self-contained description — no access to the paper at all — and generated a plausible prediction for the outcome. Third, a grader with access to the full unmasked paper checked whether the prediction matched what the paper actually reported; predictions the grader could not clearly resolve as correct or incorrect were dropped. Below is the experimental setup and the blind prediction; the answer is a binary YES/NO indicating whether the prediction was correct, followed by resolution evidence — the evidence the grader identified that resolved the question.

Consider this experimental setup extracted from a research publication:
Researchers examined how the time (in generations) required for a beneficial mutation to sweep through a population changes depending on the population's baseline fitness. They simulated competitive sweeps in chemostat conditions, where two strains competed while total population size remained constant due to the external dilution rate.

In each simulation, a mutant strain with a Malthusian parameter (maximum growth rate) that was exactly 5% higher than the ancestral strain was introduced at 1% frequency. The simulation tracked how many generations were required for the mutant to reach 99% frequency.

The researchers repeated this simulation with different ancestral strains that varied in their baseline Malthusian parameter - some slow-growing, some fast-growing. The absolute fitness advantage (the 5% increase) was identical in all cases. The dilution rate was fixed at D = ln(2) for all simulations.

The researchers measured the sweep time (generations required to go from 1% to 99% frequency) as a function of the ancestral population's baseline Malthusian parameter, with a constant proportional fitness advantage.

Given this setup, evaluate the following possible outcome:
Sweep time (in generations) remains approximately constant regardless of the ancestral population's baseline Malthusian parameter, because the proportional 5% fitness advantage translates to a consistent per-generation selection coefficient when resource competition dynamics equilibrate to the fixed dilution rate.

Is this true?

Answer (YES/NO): NO